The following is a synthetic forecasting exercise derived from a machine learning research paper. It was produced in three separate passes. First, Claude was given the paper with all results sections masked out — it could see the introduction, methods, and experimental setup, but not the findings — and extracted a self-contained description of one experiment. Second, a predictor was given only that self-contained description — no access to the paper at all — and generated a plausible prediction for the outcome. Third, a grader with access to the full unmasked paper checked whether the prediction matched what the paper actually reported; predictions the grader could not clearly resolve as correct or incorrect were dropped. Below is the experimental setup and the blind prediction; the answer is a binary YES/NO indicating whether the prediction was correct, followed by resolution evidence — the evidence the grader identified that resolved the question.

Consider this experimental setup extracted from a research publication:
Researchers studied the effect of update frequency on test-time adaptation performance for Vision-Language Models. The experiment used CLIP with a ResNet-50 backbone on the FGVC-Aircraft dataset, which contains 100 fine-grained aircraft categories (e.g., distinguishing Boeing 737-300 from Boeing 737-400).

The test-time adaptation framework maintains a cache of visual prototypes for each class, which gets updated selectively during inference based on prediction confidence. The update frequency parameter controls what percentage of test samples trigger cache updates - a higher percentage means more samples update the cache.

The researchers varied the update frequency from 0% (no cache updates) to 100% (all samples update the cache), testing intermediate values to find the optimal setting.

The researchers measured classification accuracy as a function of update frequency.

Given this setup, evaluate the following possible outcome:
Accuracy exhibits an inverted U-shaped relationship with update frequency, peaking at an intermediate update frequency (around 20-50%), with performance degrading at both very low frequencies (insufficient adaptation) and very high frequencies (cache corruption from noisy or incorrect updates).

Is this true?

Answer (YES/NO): YES